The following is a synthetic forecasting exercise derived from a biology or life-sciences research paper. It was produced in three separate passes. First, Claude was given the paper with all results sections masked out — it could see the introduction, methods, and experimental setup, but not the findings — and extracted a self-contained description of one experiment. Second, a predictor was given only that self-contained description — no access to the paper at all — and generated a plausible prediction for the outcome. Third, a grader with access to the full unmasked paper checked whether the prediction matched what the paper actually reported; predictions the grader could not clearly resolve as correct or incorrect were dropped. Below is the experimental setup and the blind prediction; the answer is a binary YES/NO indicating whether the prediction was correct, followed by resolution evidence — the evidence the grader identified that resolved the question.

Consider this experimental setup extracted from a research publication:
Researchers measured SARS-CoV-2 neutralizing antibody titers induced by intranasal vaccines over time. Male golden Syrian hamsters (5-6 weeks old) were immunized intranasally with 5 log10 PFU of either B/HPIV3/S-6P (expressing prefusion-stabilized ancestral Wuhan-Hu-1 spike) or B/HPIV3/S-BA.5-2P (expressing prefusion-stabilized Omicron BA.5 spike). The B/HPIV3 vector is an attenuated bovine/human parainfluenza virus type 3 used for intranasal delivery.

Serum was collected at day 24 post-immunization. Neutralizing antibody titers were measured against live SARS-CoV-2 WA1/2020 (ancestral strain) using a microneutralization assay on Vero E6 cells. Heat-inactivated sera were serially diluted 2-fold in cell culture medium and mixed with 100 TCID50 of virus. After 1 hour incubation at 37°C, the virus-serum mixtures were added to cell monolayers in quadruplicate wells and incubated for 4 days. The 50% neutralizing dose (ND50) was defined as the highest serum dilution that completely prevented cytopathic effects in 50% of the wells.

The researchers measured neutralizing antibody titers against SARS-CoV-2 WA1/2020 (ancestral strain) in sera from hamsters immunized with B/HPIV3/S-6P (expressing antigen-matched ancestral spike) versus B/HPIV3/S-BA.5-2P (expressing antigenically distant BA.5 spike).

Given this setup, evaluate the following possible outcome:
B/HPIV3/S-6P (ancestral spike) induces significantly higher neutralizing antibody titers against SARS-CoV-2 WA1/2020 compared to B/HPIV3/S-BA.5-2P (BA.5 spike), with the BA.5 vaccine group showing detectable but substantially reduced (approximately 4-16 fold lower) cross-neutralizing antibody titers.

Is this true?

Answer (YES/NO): NO